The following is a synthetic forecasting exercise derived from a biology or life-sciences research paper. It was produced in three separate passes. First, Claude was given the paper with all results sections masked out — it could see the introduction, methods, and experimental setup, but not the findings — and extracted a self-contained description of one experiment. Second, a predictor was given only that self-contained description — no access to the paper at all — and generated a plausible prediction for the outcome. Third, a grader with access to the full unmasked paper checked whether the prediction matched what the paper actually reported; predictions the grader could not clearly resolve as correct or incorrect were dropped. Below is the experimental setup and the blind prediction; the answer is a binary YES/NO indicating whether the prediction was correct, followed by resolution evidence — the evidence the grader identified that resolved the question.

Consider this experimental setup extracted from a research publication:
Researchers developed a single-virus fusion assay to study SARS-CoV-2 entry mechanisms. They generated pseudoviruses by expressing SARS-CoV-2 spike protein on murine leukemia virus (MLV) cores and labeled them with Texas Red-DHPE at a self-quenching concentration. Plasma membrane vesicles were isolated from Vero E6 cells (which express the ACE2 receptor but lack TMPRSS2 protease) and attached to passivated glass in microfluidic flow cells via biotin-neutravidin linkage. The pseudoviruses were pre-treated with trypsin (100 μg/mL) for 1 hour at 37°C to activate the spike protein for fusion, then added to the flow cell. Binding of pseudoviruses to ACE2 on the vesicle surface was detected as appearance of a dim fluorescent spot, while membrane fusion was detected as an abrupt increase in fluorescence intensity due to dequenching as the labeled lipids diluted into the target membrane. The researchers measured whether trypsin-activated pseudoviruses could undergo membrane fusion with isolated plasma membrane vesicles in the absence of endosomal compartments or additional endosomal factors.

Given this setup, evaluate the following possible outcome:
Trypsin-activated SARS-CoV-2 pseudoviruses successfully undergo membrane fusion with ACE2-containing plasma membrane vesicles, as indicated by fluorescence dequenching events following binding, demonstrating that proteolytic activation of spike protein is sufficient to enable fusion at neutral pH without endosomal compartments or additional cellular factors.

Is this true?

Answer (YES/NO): YES